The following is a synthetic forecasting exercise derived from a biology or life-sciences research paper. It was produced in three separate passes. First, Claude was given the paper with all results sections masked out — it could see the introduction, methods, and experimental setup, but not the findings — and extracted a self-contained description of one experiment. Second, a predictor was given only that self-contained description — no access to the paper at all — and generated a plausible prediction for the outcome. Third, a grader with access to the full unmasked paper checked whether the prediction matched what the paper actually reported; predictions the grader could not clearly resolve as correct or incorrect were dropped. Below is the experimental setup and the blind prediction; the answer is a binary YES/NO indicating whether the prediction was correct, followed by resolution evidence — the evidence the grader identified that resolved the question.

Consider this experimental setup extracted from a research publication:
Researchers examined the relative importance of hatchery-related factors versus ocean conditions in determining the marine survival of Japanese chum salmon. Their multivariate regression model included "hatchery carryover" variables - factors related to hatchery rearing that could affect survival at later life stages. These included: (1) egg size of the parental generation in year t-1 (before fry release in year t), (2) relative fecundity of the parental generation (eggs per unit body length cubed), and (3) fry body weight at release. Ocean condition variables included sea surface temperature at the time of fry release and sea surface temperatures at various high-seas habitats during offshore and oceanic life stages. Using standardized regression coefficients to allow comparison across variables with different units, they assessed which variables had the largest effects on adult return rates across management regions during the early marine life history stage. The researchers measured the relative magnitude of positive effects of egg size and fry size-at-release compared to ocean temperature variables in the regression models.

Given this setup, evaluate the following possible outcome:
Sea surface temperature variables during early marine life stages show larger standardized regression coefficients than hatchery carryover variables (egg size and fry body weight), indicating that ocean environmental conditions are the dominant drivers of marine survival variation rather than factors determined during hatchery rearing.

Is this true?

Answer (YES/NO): NO